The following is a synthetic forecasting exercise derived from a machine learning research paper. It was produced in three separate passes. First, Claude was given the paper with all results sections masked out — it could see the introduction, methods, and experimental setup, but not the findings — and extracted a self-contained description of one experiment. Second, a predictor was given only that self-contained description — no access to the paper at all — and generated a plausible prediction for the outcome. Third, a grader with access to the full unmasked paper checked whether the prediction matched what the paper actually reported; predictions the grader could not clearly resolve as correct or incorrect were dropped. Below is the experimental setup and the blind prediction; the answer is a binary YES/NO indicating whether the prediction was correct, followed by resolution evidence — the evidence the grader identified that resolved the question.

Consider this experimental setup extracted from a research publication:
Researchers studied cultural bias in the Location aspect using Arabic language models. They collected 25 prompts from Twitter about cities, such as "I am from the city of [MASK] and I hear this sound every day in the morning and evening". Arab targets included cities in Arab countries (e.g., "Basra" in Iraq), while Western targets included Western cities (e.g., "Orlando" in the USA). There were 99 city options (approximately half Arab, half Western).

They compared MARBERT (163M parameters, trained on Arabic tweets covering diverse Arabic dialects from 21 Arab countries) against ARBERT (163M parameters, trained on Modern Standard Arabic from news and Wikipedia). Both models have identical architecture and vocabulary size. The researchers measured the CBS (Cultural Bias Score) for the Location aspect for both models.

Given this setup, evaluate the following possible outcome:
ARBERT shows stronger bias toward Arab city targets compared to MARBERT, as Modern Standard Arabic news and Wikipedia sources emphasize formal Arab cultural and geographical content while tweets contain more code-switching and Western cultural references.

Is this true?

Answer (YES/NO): NO